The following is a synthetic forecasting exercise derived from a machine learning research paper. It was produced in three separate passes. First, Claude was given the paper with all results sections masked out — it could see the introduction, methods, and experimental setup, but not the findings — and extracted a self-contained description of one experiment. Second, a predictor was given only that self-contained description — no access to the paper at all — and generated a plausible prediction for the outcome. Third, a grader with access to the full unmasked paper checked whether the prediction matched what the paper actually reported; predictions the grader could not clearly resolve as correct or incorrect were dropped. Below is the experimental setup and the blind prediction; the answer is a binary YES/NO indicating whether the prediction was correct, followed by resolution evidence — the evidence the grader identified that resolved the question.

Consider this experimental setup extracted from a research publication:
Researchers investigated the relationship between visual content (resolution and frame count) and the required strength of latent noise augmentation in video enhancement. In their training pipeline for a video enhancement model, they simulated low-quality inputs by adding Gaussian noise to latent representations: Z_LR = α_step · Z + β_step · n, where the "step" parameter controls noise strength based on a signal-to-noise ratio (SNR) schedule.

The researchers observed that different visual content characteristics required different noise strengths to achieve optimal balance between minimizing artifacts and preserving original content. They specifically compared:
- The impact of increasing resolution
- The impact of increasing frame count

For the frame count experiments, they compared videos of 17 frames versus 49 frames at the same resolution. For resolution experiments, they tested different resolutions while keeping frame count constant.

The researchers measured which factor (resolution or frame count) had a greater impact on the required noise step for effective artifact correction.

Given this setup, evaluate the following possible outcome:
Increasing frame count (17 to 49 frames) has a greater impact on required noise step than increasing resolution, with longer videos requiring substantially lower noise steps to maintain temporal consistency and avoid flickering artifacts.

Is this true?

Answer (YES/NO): NO